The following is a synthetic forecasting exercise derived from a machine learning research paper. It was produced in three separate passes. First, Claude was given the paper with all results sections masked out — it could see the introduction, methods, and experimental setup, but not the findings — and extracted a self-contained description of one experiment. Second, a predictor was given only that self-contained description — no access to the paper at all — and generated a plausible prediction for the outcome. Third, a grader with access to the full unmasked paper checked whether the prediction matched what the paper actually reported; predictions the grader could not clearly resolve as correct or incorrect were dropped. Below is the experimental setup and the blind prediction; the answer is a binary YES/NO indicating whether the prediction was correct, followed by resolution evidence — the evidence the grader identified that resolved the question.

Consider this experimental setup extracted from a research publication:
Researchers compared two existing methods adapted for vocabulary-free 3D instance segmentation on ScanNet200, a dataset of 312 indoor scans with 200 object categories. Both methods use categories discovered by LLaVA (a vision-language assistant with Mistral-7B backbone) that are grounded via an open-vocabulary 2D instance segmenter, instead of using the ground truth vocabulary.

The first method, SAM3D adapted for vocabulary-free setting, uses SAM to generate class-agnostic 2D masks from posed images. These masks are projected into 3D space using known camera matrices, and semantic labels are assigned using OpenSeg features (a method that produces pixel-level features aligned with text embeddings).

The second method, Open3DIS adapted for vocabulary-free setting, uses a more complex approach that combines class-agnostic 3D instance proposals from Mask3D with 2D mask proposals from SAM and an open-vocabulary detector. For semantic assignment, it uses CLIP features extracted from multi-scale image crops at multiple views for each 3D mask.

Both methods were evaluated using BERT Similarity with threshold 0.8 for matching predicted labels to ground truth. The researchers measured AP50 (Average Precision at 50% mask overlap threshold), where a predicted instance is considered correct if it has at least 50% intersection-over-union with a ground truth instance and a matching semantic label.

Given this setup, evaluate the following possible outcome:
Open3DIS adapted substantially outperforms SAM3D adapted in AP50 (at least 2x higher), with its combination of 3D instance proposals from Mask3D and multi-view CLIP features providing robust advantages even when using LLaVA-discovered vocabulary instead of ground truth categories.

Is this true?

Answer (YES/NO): YES